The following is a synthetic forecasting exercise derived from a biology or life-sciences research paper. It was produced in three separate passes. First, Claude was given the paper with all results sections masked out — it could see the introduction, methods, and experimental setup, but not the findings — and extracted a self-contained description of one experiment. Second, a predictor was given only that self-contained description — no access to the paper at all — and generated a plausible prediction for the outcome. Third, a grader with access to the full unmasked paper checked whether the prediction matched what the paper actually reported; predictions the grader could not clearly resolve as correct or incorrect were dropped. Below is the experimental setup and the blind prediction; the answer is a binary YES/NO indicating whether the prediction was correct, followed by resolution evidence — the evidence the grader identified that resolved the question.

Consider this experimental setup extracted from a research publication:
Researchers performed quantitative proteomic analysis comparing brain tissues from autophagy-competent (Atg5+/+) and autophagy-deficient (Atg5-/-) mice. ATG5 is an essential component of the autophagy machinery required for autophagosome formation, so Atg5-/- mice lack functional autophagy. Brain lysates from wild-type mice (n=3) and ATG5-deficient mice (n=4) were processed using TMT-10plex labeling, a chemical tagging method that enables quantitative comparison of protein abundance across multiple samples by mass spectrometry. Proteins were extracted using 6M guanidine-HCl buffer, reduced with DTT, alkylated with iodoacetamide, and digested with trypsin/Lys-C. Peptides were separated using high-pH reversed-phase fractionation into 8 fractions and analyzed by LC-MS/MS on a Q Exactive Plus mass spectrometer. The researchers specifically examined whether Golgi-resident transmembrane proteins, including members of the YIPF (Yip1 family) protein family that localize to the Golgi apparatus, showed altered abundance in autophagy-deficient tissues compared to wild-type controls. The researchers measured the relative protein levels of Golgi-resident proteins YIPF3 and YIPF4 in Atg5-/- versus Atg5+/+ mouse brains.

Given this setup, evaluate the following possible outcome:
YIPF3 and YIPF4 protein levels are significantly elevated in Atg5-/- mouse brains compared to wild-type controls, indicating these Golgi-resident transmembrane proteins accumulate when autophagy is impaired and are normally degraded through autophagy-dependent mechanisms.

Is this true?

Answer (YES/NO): YES